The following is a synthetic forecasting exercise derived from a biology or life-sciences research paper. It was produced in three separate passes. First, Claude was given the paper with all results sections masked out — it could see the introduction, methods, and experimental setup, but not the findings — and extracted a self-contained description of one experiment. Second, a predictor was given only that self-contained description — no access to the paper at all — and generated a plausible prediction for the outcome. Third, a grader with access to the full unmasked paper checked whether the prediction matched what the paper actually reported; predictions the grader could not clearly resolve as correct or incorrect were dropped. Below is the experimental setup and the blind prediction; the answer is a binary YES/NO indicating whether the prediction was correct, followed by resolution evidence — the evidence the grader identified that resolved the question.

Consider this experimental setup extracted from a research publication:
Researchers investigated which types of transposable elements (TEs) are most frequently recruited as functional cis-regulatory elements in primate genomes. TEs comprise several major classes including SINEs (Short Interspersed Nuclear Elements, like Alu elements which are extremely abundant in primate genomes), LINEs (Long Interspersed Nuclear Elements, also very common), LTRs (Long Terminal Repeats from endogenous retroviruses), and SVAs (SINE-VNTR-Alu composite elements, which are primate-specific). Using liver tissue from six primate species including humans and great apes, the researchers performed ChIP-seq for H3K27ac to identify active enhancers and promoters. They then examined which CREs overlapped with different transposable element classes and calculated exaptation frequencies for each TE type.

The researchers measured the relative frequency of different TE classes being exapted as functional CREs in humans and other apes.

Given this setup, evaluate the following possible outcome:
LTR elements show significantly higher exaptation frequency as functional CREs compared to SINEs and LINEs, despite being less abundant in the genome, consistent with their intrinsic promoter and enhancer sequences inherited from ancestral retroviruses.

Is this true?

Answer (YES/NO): YES